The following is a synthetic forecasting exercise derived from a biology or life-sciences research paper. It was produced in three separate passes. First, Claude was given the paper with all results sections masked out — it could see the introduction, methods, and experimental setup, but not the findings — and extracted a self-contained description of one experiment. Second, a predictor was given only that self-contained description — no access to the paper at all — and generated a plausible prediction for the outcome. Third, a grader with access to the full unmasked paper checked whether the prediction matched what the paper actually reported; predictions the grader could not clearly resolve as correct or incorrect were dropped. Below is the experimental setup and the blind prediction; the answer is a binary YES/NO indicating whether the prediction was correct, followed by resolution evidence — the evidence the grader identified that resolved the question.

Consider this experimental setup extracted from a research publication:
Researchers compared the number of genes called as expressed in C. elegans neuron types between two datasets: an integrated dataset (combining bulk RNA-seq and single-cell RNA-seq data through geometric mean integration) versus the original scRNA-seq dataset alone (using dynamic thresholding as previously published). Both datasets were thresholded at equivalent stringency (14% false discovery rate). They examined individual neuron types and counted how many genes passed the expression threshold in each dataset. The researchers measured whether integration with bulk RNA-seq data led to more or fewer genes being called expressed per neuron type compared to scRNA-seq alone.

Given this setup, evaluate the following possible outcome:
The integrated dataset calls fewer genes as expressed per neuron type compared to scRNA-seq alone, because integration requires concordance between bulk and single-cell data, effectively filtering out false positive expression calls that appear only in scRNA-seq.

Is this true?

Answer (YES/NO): YES